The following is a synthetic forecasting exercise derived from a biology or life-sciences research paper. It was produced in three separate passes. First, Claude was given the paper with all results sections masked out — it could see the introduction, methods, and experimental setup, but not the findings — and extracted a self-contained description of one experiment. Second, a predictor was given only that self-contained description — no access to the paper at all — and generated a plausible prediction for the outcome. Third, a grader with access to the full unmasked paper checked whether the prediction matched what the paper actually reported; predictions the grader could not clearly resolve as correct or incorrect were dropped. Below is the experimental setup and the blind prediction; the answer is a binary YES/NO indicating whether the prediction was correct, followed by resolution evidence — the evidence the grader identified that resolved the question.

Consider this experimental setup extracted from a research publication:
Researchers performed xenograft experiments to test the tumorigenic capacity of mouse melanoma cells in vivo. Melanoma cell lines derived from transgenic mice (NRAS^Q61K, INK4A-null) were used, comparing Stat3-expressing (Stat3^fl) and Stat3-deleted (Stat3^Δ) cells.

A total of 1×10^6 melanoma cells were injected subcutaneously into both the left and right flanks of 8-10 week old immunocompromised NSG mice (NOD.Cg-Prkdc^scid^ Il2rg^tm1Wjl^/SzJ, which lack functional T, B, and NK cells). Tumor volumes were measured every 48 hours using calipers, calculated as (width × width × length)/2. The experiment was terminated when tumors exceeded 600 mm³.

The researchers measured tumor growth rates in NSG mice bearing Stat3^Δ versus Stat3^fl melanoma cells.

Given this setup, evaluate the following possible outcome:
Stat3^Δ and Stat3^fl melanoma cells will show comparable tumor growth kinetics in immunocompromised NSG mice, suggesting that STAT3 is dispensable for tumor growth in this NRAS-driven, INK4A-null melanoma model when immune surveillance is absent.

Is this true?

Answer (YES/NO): YES